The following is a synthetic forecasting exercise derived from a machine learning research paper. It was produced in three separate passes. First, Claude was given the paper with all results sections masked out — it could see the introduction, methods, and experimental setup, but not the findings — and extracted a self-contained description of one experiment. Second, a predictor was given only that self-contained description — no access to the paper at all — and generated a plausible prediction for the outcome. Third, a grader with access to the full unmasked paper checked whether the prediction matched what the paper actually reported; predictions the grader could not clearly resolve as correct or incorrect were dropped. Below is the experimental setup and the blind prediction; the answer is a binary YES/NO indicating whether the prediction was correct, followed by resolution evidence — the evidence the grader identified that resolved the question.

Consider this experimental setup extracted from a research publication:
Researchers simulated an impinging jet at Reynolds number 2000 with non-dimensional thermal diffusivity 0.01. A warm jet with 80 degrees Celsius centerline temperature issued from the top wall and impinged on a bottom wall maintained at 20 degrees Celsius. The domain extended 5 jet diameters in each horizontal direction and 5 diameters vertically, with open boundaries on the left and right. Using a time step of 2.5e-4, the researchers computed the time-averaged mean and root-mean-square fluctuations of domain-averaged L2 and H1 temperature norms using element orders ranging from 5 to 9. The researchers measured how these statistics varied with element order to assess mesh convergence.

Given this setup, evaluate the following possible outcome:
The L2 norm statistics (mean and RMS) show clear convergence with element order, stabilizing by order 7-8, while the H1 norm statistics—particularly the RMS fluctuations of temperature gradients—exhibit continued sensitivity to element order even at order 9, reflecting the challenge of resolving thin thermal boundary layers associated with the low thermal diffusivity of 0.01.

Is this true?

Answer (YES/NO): NO